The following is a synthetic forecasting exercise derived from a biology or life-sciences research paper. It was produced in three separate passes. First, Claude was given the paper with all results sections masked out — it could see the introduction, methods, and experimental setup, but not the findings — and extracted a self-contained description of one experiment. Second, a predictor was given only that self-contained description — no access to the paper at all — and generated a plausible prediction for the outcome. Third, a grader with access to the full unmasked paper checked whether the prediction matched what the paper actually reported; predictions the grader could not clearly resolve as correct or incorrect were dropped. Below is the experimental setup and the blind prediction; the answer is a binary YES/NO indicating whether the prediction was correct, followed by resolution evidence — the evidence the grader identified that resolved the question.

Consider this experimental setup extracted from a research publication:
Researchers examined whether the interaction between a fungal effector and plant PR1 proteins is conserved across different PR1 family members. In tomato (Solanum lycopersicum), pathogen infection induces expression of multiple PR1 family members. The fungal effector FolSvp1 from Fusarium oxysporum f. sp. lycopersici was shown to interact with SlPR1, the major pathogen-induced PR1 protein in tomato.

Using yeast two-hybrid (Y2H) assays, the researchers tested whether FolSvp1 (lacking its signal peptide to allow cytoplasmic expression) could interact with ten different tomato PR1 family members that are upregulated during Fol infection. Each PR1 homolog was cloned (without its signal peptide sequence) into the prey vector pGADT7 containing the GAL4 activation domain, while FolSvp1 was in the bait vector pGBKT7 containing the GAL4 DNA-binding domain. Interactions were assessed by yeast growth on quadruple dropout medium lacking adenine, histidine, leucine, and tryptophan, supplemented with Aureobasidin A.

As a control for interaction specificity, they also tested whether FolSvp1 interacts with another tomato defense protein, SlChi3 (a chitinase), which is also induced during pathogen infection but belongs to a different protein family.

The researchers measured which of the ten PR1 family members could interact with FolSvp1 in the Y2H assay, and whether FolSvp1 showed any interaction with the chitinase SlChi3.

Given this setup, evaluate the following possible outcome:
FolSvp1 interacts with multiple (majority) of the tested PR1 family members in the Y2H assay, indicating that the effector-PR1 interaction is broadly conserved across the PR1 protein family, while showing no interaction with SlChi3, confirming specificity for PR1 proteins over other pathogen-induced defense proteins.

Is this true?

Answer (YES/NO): NO